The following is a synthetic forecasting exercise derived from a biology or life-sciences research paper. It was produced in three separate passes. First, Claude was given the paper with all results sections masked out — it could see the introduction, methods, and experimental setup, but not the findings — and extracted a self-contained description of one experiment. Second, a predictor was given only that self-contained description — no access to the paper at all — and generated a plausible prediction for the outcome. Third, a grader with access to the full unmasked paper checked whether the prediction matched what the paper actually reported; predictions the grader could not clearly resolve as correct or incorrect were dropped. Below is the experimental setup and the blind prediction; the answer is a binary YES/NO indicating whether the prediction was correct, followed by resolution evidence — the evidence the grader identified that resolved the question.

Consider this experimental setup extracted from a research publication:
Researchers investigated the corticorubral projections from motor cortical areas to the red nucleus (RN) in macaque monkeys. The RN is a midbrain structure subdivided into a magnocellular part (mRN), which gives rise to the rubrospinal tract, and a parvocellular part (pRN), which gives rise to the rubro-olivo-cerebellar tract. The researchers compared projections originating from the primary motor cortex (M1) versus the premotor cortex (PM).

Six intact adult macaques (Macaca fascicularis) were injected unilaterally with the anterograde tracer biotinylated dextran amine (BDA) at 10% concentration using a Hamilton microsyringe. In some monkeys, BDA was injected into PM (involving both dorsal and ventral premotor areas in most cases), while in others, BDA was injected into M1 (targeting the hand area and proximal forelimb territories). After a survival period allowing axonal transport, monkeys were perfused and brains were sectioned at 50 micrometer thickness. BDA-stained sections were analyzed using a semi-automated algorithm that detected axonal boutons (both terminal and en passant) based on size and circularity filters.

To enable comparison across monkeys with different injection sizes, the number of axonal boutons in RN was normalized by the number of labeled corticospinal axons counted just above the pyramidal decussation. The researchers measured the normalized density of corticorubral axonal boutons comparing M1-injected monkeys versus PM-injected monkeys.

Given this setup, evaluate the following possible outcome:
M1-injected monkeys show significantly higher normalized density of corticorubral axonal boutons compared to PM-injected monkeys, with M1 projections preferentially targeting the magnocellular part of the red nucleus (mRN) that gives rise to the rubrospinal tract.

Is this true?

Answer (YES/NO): NO